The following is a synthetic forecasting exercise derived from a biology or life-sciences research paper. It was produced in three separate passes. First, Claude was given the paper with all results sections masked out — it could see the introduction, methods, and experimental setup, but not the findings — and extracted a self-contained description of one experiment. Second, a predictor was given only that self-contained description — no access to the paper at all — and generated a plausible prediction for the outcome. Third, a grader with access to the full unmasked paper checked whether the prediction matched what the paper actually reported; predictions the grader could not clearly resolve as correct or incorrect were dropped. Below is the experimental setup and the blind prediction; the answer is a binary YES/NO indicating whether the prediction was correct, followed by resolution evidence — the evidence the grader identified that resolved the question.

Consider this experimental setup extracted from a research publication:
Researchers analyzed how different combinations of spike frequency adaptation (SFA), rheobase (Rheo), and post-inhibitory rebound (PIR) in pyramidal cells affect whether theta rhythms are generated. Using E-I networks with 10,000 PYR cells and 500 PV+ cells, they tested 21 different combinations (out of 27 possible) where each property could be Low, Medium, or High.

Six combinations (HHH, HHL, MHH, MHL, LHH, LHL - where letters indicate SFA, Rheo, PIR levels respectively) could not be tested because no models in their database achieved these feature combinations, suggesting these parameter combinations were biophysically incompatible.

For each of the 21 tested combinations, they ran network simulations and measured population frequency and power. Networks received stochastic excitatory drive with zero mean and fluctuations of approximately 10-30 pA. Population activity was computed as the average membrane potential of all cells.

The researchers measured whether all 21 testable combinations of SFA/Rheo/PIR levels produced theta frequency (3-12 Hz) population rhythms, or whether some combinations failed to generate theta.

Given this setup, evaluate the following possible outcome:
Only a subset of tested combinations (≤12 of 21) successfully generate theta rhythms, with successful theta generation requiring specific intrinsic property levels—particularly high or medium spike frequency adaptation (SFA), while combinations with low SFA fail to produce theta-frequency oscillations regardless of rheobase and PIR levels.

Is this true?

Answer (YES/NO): NO